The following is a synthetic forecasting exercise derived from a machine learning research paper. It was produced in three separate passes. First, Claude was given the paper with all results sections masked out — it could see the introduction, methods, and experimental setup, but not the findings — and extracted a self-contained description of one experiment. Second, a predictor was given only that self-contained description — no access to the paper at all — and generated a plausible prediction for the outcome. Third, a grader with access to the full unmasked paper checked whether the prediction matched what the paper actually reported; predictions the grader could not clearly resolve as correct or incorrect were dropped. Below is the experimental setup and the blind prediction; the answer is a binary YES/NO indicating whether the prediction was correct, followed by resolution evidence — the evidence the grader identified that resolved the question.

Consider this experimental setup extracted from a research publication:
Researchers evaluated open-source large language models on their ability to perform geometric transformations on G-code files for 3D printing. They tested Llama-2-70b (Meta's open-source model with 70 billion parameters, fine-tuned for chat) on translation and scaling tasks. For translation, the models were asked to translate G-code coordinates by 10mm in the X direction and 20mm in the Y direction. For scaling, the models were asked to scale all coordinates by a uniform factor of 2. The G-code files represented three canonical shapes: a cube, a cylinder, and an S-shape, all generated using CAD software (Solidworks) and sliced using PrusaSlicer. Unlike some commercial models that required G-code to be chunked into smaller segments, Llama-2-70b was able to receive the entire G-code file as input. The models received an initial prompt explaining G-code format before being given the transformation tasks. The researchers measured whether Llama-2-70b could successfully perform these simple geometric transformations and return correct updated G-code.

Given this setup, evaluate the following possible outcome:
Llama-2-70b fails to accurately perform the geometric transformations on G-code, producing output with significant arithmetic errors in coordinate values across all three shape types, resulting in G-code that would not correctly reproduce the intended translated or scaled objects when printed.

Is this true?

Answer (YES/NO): NO